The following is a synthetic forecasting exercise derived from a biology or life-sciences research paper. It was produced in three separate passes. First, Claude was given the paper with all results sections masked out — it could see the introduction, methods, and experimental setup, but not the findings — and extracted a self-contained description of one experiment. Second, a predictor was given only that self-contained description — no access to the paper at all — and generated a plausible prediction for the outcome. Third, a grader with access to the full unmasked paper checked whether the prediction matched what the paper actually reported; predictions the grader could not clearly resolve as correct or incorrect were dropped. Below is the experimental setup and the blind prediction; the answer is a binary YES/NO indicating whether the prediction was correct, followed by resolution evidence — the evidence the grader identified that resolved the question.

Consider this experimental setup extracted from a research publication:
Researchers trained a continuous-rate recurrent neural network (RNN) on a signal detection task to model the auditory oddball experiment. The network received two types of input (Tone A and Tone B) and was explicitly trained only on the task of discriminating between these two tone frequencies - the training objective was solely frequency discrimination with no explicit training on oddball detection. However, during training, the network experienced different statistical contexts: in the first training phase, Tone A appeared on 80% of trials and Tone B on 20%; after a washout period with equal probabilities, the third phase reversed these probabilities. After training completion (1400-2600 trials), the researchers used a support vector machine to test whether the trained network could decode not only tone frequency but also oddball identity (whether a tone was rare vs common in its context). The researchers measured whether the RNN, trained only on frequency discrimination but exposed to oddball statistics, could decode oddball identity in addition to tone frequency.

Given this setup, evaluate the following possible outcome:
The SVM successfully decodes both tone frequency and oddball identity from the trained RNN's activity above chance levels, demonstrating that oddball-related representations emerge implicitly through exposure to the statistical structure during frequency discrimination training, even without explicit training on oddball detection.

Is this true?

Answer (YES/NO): YES